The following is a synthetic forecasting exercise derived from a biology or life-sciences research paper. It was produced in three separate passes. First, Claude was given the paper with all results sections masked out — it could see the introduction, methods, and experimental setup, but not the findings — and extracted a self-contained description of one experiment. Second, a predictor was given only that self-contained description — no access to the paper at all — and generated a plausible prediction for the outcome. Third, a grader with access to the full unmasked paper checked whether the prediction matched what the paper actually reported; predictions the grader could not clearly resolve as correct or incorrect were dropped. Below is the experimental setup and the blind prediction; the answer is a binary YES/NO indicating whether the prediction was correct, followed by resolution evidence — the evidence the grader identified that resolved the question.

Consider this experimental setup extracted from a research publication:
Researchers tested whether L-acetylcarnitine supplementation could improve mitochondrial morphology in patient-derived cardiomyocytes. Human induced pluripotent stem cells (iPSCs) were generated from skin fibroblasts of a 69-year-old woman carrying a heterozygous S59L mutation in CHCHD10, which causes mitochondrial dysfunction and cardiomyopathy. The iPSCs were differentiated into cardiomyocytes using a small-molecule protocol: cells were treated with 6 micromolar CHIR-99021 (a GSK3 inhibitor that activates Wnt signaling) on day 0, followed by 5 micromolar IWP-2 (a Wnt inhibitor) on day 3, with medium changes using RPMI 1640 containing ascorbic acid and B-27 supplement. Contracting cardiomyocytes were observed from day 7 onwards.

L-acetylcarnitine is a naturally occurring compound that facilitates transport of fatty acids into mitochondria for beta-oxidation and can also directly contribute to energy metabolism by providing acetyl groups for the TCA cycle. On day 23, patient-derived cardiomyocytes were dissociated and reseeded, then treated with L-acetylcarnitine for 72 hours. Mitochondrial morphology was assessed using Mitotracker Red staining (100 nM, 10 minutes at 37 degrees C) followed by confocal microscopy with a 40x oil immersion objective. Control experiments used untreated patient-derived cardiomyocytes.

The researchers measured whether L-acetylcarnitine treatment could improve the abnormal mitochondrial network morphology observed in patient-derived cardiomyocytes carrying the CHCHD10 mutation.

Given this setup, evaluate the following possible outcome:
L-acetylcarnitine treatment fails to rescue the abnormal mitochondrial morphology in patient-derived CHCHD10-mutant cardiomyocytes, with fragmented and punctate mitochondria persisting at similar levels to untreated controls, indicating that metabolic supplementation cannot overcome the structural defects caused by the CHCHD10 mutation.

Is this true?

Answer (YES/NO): NO